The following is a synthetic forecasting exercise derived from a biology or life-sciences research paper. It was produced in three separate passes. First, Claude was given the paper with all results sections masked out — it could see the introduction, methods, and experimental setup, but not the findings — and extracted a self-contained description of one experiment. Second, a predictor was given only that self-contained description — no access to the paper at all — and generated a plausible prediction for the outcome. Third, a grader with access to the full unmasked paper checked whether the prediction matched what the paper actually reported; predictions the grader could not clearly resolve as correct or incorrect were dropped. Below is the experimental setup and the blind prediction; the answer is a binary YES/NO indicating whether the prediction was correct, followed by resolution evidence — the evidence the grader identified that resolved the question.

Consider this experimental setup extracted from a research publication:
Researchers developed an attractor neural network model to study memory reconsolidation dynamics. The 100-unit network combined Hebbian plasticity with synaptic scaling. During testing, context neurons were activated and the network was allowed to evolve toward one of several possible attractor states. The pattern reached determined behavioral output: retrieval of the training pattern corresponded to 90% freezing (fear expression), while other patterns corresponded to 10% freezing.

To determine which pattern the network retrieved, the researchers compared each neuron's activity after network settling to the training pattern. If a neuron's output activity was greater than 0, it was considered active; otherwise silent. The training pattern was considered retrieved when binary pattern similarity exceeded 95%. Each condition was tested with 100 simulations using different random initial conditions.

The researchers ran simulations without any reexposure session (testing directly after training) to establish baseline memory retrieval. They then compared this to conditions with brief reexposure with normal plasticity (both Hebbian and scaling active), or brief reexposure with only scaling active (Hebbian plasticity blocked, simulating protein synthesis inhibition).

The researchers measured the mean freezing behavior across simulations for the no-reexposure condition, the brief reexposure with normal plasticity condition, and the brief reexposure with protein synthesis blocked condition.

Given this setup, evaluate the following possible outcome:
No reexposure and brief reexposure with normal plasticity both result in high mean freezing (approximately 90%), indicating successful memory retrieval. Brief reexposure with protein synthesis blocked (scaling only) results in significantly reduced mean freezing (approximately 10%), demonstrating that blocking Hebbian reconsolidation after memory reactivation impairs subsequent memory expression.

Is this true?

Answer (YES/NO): YES